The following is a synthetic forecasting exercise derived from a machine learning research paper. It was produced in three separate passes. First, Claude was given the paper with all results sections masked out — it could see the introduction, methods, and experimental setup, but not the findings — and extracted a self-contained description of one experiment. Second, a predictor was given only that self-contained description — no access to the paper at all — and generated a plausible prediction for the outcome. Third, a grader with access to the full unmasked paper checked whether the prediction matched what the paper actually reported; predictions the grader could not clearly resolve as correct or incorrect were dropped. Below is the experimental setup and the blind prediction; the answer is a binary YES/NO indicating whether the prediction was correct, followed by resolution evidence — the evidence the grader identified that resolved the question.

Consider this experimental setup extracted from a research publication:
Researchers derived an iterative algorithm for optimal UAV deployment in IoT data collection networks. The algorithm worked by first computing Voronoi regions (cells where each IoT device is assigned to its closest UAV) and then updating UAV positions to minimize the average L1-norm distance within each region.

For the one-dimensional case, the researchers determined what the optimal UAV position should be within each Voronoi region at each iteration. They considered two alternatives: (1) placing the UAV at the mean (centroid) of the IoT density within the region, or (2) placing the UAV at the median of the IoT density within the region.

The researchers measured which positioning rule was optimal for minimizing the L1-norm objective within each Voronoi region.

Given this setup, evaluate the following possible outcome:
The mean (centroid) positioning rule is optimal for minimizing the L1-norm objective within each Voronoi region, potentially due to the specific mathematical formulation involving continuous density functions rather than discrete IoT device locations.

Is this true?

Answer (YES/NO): NO